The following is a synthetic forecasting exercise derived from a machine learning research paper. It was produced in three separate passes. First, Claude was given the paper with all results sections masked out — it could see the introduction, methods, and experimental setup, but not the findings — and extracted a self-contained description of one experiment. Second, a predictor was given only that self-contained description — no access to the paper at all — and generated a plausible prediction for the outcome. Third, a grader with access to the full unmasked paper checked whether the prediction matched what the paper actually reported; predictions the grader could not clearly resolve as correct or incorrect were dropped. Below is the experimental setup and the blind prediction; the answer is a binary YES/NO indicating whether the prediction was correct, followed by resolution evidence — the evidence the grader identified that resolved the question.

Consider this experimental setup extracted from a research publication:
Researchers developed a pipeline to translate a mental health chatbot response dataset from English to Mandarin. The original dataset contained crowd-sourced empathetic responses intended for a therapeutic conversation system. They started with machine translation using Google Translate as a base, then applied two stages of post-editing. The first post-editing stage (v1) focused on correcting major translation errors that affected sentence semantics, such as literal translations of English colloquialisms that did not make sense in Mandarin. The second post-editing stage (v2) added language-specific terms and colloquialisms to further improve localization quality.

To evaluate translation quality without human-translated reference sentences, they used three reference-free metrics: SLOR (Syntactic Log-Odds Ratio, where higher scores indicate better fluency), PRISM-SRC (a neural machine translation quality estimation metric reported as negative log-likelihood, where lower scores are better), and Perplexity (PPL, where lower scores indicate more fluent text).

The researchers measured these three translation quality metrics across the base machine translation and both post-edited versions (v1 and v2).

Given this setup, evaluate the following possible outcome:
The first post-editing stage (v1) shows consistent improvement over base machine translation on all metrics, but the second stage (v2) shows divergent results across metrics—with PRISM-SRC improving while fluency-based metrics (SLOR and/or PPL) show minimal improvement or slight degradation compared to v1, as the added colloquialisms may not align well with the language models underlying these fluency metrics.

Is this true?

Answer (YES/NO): NO